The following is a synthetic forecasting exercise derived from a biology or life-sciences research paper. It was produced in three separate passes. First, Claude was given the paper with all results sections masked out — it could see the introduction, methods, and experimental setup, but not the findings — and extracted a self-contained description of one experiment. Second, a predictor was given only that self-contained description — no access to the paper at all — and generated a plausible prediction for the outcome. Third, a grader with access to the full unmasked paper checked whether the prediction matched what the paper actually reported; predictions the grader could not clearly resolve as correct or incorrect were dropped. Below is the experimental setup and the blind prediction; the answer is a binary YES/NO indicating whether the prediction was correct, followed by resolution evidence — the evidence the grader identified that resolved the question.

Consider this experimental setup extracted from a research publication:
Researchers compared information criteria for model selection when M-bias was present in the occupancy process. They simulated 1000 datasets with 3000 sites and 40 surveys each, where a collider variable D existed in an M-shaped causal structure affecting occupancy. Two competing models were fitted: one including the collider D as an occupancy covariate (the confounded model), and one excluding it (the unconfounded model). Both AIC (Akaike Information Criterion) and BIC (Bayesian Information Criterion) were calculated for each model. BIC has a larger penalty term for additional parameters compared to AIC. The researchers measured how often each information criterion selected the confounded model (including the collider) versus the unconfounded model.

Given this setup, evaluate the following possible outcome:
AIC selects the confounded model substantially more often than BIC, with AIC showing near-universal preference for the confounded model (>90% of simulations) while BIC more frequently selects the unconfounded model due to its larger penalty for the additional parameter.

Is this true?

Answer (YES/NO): NO